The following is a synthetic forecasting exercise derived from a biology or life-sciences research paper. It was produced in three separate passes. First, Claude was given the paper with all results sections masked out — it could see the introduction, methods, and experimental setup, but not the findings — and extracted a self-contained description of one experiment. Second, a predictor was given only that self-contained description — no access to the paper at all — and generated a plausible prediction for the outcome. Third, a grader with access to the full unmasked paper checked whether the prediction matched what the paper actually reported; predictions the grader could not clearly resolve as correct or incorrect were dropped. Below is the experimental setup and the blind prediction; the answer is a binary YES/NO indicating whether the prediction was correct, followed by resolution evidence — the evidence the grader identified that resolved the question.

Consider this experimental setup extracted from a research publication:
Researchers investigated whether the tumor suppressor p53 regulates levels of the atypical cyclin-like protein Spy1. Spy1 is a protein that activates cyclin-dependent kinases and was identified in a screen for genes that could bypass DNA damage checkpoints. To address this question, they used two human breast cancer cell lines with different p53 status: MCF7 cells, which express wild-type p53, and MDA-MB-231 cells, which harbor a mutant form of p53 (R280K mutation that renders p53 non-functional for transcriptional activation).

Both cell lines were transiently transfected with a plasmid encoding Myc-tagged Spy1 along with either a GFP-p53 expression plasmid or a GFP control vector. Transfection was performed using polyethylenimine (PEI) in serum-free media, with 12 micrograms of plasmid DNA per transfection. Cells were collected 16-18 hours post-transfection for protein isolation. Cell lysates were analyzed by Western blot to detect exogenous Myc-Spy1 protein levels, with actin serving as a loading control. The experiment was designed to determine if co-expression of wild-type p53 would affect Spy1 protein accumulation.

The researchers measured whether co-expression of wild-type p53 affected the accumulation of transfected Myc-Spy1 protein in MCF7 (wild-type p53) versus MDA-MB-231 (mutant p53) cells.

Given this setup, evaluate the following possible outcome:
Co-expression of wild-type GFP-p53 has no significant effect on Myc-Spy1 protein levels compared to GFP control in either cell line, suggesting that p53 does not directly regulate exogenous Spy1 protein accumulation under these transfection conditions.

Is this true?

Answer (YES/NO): NO